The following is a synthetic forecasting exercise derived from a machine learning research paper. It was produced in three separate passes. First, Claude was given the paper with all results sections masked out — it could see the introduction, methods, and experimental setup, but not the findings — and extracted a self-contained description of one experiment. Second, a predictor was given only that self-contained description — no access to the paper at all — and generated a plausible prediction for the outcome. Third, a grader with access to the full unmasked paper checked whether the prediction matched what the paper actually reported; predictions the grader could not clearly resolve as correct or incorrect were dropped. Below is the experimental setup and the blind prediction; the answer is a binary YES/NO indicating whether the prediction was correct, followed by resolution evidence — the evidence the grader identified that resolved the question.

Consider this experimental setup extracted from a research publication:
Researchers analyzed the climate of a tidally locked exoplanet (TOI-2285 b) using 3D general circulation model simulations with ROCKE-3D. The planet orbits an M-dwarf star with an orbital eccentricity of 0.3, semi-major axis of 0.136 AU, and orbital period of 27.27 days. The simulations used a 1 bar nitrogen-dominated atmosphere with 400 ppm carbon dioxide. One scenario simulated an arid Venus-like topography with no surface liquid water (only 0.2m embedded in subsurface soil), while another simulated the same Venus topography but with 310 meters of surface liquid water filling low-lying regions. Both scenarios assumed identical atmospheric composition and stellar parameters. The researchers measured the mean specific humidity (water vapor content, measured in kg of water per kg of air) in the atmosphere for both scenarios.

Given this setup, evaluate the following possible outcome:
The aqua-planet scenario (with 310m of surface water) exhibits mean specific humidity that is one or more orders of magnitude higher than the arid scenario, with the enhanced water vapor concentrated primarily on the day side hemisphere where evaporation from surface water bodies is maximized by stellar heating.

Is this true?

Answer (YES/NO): YES